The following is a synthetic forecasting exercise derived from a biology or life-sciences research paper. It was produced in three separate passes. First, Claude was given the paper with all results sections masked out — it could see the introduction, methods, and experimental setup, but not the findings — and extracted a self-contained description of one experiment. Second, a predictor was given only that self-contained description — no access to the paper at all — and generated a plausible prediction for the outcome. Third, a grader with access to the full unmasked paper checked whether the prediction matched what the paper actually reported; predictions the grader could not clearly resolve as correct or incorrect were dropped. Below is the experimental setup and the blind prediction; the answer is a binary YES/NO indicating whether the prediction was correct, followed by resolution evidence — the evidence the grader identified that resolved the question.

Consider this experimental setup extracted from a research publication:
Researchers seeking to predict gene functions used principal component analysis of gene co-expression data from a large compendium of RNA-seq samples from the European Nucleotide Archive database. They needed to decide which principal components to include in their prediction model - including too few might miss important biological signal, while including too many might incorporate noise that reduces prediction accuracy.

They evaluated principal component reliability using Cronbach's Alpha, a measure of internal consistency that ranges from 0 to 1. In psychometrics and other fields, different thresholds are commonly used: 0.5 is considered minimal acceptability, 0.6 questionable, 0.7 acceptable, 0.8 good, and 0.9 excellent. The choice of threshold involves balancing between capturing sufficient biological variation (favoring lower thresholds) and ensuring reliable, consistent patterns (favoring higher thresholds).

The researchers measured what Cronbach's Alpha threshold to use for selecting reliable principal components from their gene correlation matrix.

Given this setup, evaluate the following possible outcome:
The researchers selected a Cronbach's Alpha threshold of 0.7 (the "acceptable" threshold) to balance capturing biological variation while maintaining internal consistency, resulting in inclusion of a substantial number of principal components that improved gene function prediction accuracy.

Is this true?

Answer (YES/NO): YES